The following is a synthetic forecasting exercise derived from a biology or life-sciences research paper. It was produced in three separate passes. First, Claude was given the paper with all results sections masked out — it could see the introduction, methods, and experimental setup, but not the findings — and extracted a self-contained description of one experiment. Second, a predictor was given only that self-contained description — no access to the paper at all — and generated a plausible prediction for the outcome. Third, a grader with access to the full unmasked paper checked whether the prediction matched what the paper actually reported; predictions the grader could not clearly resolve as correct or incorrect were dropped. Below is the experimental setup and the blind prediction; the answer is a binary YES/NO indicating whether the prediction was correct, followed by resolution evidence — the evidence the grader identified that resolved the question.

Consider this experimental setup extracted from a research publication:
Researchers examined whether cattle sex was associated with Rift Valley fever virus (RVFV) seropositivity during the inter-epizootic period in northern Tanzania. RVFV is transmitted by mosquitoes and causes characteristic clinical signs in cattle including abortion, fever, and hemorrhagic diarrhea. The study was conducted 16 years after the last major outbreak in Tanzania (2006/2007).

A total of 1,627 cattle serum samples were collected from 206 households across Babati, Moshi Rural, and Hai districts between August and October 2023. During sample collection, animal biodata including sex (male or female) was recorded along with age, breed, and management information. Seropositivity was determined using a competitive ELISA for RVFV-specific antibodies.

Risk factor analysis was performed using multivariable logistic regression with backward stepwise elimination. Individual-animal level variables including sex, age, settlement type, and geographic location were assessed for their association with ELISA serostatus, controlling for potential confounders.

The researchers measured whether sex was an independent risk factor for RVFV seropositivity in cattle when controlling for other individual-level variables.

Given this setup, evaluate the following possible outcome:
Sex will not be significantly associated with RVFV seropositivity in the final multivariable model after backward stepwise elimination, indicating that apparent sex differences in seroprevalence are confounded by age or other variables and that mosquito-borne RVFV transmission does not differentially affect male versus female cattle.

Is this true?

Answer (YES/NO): NO